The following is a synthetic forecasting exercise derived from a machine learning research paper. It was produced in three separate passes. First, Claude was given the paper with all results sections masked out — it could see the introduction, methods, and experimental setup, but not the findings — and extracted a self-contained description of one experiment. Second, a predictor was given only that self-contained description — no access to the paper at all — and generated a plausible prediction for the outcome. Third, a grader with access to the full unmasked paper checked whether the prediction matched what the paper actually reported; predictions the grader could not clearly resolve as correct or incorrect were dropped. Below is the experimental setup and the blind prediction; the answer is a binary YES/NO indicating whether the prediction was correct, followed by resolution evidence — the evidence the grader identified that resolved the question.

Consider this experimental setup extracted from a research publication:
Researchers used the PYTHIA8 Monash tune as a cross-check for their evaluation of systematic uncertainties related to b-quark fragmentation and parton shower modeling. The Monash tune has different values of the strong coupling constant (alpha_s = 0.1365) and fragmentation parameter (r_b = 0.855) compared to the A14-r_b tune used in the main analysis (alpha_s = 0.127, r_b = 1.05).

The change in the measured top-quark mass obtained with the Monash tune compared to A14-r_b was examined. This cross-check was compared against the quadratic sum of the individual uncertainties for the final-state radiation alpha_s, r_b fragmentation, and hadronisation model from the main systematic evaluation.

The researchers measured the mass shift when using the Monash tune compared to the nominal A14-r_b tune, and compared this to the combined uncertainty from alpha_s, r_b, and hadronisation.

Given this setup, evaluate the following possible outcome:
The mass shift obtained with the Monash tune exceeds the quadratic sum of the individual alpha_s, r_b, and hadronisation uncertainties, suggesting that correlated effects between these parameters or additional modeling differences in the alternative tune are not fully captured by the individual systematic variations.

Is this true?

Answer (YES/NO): NO